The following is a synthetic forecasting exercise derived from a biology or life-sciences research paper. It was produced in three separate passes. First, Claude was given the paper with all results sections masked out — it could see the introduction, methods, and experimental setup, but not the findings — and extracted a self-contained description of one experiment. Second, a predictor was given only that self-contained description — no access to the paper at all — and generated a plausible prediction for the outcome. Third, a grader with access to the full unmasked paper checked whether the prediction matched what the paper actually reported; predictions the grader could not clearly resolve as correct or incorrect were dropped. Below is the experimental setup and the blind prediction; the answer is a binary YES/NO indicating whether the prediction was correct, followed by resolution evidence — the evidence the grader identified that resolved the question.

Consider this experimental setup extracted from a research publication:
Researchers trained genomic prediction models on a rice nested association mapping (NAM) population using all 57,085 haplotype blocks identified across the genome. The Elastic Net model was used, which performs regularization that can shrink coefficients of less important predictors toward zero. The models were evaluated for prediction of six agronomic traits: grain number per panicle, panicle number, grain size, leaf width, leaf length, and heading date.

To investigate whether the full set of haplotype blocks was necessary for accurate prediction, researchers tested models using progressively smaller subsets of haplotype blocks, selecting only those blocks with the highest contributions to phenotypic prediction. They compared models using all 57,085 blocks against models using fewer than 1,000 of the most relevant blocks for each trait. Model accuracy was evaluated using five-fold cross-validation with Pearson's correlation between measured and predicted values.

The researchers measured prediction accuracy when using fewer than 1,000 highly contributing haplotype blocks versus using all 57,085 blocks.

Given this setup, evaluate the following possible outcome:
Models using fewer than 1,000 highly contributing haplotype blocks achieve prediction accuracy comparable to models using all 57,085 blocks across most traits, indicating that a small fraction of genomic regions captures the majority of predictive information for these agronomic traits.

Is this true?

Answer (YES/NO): YES